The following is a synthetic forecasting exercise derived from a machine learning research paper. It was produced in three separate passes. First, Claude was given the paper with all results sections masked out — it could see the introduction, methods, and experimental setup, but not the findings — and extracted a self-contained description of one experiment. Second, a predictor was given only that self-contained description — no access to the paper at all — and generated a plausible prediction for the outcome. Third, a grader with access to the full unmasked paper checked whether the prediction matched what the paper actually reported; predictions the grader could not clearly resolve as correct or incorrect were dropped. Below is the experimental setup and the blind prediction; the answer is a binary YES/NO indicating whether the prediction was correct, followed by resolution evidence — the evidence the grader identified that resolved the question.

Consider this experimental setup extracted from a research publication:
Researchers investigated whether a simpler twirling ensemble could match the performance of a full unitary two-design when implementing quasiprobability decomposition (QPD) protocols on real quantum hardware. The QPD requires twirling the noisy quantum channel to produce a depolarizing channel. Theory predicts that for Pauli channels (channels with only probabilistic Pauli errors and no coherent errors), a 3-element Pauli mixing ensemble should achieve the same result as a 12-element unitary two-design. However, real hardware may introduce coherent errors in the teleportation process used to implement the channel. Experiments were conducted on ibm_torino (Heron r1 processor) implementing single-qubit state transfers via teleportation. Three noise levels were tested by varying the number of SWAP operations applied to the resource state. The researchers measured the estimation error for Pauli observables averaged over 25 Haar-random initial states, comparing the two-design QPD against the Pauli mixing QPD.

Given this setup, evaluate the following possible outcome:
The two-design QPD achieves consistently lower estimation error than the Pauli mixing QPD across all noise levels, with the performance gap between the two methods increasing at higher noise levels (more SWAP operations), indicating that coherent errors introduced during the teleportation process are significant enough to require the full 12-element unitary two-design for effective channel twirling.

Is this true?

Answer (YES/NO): NO